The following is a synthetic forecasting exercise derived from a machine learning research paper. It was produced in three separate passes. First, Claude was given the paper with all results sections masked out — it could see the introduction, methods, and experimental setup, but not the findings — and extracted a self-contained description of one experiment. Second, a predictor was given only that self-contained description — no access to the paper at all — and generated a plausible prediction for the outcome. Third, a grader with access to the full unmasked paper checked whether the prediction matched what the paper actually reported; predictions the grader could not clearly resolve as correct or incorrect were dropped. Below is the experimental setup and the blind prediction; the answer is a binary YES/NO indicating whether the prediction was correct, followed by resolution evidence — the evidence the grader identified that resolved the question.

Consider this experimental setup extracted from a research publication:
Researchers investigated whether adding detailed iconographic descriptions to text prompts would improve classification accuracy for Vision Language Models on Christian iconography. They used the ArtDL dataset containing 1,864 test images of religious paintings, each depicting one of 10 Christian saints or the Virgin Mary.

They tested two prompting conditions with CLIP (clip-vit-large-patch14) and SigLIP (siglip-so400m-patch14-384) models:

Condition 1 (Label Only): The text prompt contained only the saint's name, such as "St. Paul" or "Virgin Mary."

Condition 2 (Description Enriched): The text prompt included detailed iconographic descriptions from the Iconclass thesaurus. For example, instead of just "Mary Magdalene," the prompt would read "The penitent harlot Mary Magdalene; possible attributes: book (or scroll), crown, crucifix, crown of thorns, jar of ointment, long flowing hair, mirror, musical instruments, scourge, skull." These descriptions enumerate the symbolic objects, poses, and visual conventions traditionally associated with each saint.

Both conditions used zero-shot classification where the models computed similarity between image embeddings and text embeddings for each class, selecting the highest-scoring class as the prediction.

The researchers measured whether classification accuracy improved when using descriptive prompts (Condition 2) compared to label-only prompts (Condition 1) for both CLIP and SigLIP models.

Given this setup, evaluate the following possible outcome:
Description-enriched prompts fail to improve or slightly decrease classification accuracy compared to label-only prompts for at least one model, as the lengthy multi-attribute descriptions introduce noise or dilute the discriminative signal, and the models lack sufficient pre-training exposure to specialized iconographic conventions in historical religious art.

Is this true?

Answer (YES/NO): NO